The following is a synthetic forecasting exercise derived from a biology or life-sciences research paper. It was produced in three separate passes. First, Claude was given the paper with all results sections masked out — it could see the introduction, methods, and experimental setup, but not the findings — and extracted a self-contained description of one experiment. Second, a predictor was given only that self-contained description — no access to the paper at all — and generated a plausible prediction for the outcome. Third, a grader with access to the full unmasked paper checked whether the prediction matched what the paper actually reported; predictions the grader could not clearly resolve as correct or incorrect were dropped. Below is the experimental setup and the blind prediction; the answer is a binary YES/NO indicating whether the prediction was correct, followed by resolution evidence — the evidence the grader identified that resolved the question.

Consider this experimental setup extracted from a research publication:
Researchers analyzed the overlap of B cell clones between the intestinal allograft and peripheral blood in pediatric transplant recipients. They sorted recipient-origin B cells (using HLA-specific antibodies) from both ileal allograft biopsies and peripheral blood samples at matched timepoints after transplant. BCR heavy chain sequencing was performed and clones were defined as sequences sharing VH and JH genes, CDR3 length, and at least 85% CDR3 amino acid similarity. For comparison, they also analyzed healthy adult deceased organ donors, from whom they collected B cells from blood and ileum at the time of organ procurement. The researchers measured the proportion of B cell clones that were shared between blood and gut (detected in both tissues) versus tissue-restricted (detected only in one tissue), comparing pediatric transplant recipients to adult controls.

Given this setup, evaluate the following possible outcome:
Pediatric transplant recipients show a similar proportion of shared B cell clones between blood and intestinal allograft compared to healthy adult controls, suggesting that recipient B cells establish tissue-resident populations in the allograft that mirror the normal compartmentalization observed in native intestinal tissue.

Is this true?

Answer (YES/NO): NO